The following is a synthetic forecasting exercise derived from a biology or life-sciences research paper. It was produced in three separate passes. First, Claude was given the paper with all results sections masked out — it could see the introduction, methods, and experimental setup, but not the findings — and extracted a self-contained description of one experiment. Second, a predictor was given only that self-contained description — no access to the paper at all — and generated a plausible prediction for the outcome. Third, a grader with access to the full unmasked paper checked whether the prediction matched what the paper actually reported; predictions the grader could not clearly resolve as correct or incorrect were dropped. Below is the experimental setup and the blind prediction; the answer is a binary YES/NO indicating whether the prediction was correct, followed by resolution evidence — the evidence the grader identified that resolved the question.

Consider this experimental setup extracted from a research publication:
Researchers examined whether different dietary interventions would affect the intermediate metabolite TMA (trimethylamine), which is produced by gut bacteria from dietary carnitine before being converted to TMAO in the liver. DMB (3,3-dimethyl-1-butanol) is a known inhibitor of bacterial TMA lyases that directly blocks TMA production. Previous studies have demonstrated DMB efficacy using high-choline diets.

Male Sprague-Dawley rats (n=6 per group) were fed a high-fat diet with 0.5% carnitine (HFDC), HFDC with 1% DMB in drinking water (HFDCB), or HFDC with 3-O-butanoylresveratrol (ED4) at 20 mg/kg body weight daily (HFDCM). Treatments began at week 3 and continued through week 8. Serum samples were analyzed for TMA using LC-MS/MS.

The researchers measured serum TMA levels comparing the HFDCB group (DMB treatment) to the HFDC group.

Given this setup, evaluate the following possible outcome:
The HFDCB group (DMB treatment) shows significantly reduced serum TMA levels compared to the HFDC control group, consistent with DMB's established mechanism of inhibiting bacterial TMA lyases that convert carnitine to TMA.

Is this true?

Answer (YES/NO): YES